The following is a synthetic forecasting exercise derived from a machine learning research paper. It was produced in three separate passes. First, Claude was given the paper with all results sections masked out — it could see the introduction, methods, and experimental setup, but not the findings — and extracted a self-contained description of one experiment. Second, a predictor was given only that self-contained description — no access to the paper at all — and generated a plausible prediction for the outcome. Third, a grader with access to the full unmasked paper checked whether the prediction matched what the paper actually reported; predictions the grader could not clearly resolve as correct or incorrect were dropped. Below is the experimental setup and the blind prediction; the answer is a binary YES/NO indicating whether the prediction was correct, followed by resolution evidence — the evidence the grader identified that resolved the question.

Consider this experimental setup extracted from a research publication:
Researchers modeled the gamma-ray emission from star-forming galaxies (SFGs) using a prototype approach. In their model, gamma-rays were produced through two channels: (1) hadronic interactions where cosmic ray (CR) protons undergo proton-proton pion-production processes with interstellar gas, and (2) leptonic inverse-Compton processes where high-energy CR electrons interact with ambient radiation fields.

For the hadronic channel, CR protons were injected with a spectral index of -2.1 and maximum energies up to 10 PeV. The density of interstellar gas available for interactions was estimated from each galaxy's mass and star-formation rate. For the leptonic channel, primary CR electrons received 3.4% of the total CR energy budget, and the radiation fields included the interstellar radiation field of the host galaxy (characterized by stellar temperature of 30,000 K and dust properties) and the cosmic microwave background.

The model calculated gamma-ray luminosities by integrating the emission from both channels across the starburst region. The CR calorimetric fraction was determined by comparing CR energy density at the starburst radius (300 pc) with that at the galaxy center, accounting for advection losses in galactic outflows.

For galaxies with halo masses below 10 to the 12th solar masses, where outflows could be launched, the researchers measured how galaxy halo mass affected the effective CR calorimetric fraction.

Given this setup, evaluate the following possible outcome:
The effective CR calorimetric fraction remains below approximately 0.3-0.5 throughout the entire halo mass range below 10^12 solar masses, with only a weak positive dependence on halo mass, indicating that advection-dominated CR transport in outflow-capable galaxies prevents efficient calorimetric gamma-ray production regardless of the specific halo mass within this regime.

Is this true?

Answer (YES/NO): NO